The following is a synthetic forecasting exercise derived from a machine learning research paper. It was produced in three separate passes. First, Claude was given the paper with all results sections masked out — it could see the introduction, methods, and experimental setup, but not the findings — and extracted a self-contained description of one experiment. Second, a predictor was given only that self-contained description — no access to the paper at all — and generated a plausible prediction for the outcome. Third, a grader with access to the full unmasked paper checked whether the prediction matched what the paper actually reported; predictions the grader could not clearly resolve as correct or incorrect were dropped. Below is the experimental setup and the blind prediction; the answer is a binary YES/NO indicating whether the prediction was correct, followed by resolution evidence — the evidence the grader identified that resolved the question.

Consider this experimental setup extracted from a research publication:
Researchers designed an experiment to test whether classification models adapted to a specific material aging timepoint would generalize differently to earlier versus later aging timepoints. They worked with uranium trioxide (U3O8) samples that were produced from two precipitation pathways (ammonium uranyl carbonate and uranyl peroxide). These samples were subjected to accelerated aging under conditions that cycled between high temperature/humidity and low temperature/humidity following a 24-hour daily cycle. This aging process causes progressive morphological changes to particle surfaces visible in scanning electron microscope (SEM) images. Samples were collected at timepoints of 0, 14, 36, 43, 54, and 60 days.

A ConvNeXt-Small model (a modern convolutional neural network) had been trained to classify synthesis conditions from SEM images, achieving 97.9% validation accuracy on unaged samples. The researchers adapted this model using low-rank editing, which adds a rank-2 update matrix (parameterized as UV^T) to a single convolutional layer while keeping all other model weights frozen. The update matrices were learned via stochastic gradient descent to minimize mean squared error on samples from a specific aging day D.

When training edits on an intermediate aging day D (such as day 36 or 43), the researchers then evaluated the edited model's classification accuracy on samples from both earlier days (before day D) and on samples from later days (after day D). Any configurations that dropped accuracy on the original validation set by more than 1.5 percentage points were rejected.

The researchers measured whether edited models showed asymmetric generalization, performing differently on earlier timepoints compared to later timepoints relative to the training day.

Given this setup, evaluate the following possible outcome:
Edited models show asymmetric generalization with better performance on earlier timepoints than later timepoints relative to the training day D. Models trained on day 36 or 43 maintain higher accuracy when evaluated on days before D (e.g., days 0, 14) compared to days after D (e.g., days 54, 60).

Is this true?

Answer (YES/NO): YES